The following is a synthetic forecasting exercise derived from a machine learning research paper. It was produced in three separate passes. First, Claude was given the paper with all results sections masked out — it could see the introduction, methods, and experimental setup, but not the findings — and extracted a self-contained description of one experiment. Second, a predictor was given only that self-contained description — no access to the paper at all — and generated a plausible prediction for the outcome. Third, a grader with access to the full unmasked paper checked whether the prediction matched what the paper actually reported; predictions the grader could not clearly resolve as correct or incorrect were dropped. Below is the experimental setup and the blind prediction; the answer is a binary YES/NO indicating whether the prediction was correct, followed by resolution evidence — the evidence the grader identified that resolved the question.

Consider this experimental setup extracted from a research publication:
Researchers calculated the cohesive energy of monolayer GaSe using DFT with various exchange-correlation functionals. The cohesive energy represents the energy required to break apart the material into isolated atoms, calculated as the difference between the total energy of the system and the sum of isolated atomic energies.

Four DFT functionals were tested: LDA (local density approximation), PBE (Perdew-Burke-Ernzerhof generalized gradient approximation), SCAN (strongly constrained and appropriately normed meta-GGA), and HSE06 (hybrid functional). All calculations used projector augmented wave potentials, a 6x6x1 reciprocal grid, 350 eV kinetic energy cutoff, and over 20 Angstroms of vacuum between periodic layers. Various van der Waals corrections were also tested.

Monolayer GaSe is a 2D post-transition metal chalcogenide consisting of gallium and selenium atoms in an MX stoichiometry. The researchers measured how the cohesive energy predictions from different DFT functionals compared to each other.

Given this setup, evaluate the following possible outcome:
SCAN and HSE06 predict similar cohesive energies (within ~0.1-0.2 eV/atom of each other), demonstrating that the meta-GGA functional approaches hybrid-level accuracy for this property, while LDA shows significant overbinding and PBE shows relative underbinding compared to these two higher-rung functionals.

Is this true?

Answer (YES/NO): NO